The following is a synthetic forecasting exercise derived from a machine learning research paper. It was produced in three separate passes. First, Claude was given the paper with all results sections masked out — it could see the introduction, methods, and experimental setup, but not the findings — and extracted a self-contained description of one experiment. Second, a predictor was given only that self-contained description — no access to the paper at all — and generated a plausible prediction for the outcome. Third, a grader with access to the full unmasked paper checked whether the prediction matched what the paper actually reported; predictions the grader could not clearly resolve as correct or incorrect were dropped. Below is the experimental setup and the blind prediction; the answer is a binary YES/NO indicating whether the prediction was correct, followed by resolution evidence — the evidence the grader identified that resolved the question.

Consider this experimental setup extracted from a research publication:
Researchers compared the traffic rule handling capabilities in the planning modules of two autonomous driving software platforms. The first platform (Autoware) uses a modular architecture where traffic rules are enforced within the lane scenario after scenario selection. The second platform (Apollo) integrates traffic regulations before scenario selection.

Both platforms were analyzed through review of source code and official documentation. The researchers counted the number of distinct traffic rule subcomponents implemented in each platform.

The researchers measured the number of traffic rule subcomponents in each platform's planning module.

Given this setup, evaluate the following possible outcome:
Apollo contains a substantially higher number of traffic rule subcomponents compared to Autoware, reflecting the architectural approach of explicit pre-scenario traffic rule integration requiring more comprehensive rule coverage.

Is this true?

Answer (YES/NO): NO